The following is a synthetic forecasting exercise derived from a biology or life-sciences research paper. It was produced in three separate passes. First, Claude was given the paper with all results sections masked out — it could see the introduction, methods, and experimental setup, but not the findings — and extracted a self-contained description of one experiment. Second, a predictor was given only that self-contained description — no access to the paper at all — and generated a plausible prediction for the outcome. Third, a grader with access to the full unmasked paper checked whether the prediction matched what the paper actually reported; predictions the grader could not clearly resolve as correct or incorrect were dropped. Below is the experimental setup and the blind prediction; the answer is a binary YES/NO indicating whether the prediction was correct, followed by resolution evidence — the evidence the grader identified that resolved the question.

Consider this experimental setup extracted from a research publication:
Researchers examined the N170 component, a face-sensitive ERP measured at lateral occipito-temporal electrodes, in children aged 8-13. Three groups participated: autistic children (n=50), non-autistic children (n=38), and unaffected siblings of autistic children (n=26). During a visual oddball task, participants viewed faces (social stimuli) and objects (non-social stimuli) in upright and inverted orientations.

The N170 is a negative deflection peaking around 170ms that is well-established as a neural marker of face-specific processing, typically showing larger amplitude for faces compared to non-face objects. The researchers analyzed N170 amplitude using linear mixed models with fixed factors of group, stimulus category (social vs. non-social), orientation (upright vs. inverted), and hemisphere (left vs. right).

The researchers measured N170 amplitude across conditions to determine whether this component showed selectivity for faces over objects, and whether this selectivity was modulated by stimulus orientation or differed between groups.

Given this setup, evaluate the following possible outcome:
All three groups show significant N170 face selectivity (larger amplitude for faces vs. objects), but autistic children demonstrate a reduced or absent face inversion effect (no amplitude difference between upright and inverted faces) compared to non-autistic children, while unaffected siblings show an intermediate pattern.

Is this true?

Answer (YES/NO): NO